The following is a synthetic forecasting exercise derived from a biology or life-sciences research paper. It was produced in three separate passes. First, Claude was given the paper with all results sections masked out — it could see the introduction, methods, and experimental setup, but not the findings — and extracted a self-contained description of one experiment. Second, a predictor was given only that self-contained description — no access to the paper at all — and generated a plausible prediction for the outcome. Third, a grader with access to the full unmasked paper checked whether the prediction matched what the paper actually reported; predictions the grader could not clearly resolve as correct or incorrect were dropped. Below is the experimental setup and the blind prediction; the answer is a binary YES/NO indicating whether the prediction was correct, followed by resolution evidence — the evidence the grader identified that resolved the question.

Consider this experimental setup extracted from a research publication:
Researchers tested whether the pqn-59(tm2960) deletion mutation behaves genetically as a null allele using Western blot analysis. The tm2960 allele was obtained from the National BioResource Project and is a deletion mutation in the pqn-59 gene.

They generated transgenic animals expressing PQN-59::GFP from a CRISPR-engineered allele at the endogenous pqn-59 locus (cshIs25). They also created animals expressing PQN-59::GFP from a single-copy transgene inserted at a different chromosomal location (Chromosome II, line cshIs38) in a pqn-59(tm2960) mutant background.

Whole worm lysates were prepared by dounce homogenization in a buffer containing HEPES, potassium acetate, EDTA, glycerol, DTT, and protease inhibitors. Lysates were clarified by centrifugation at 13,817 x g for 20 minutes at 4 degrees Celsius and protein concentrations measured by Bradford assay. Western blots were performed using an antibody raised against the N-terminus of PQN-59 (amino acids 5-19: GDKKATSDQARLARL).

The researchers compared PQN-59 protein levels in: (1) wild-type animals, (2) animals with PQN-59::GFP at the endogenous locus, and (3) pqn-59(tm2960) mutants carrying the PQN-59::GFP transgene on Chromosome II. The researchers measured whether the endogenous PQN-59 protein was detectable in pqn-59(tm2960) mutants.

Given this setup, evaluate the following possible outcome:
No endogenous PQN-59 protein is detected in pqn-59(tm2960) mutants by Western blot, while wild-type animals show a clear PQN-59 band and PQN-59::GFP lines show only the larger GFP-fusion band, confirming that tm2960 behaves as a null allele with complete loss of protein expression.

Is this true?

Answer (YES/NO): YES